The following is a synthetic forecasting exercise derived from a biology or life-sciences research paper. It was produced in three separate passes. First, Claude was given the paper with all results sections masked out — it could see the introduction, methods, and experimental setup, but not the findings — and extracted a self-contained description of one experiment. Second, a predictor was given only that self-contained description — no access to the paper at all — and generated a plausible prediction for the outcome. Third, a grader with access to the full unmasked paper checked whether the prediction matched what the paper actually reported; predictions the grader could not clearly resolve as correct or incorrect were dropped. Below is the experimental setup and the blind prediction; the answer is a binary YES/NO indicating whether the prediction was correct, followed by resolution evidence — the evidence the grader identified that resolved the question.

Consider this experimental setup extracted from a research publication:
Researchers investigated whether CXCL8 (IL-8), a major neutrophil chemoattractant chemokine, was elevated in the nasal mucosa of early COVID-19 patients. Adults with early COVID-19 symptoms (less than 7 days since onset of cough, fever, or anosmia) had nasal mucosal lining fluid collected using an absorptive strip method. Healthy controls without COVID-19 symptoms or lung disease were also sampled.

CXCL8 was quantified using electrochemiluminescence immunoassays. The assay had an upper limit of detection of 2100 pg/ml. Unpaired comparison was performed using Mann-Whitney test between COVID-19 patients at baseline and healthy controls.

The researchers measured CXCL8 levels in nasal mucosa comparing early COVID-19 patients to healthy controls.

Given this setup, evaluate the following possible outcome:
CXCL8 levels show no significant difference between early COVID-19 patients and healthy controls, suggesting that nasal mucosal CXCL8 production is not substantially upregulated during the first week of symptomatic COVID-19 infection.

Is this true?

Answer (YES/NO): YES